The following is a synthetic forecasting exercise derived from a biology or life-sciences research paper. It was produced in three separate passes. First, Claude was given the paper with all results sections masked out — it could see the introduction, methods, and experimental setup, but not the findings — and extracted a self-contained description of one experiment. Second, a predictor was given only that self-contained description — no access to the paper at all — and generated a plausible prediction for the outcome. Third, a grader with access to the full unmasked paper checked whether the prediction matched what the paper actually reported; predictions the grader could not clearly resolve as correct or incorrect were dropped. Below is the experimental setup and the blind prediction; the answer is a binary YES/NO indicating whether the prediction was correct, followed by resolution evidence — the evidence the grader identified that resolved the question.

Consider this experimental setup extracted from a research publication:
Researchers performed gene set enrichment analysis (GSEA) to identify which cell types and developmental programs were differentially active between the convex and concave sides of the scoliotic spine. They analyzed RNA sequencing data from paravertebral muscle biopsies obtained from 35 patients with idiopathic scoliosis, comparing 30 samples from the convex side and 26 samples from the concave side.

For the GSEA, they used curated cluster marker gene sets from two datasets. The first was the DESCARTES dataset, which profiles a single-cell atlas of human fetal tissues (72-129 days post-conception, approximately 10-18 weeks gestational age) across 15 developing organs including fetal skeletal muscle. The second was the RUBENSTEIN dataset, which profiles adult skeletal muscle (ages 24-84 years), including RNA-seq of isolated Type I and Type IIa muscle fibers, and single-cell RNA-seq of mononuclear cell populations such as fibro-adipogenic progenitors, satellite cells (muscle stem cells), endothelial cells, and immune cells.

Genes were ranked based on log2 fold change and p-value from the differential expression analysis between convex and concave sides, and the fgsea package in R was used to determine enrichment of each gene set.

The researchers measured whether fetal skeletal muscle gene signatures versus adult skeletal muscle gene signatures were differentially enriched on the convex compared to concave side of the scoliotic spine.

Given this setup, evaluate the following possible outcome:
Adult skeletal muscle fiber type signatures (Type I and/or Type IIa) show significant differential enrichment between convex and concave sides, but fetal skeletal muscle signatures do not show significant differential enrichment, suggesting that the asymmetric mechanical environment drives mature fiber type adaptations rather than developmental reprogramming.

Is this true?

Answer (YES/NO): NO